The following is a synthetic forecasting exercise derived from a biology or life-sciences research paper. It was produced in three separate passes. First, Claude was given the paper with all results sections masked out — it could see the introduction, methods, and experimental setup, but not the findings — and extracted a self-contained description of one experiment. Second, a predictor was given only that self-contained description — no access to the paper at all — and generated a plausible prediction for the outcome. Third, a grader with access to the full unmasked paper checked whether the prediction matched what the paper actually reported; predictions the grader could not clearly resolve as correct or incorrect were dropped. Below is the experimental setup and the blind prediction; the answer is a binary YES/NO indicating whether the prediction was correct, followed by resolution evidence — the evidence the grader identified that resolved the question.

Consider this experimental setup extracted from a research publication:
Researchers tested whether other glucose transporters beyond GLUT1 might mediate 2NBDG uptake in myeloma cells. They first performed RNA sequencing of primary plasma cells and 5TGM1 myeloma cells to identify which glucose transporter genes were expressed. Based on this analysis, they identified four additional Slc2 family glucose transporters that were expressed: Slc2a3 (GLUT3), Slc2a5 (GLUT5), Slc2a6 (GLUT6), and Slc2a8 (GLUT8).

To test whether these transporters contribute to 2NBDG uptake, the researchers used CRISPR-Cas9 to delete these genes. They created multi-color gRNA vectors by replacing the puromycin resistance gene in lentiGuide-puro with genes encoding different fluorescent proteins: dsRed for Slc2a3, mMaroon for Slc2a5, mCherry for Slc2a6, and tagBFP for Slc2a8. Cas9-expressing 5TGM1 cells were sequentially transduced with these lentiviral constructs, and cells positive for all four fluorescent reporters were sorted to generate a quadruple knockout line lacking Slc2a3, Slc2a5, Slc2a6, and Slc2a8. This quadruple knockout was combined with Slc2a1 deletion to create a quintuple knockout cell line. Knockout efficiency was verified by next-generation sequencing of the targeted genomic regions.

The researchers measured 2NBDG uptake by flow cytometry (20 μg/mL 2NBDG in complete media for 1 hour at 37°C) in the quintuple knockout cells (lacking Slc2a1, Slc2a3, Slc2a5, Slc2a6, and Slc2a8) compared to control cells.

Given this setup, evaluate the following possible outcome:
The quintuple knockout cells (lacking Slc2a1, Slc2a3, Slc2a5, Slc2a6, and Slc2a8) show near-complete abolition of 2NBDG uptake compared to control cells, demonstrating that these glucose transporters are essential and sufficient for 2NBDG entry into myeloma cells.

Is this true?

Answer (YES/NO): NO